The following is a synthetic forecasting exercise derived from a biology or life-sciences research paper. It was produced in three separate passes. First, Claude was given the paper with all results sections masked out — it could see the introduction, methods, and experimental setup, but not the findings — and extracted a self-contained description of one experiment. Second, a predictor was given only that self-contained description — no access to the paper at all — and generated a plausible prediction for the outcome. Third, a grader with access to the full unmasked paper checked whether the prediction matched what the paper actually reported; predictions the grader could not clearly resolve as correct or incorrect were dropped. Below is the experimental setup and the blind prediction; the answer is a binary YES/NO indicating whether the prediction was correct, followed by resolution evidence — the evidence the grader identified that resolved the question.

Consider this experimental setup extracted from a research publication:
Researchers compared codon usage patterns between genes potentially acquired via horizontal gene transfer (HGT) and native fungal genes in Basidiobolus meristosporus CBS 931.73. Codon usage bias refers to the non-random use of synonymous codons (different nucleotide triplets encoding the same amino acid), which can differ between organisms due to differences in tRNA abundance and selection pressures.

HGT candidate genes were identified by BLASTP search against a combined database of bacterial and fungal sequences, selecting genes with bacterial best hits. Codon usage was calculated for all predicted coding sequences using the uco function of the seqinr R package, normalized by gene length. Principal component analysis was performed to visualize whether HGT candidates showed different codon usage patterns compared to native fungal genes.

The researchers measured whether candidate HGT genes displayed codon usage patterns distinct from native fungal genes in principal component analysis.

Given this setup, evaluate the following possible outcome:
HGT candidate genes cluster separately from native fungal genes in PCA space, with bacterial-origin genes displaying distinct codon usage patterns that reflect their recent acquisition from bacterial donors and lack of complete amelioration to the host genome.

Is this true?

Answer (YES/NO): NO